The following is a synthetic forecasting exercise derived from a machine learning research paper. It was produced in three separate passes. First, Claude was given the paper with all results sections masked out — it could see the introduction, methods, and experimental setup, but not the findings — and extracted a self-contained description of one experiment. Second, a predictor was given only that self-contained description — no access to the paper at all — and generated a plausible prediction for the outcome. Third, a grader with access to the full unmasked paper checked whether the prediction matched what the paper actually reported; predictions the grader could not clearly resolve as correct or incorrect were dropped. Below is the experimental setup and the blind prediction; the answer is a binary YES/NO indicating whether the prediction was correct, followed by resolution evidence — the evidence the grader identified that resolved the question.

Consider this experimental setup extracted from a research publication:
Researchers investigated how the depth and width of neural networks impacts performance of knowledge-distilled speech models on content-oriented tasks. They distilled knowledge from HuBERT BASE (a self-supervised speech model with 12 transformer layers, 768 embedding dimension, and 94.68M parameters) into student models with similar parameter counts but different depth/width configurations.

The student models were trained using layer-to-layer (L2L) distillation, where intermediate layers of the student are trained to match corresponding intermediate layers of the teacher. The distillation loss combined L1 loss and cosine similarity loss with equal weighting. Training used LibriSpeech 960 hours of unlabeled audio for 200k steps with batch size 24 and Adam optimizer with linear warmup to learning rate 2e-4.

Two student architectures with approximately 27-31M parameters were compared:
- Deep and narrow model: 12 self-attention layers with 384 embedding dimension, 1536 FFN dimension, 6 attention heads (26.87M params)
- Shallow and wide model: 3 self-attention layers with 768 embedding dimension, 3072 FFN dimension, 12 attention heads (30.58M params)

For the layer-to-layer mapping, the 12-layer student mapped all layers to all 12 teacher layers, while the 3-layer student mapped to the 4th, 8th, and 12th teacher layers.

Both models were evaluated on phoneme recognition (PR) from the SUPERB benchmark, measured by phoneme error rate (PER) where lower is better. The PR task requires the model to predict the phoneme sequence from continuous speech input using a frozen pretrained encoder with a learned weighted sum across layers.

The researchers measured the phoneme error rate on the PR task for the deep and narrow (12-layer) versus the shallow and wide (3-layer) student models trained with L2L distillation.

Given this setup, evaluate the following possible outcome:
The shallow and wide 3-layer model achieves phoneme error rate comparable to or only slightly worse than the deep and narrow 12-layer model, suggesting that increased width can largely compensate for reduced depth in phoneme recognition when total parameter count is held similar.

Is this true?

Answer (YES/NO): NO